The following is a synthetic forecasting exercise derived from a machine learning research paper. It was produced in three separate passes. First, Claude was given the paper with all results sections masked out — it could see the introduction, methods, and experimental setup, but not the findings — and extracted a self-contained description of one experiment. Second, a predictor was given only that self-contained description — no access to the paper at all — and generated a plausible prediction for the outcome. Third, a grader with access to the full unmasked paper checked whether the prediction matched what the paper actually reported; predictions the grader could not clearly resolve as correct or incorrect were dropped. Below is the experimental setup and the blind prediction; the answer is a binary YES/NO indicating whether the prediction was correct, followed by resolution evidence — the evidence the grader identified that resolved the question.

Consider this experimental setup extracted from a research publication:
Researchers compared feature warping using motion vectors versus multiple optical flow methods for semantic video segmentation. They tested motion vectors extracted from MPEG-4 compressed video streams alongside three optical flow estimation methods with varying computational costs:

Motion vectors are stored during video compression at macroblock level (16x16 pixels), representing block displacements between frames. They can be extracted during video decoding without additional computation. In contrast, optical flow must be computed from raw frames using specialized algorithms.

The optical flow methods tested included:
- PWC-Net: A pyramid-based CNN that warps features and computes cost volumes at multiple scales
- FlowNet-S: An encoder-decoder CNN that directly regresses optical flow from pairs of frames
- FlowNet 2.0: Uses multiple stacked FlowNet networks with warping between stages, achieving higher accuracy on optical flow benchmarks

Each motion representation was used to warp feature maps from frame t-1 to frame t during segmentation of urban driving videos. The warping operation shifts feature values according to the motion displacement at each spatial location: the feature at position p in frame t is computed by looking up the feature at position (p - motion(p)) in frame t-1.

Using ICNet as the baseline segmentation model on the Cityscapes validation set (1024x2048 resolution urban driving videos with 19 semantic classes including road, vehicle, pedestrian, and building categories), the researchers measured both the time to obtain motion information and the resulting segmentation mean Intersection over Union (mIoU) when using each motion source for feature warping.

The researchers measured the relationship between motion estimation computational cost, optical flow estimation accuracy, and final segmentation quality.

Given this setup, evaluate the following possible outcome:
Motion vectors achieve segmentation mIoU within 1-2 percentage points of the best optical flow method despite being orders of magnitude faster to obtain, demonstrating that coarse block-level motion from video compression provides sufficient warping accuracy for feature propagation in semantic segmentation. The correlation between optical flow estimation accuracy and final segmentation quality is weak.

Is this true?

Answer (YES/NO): YES